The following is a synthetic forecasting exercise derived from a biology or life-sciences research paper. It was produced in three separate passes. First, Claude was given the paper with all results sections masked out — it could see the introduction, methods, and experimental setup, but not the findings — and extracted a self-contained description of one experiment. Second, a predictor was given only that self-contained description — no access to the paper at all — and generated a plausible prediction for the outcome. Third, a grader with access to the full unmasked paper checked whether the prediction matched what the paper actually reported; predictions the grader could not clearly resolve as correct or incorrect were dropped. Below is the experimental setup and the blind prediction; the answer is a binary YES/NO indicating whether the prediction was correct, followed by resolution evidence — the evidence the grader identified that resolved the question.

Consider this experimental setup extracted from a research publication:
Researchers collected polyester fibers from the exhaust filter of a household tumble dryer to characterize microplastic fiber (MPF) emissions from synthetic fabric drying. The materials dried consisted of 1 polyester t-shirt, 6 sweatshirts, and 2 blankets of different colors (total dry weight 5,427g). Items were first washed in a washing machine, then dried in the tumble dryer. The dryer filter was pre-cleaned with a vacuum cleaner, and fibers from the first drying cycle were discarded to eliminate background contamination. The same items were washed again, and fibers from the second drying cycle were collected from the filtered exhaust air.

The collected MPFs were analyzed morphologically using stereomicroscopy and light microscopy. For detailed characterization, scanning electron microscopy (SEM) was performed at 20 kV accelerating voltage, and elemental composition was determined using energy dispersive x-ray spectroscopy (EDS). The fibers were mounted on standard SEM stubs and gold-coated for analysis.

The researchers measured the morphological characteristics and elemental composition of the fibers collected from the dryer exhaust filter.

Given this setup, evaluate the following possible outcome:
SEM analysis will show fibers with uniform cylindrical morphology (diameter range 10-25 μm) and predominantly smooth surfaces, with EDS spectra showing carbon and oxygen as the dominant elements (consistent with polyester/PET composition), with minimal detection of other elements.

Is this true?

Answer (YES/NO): NO